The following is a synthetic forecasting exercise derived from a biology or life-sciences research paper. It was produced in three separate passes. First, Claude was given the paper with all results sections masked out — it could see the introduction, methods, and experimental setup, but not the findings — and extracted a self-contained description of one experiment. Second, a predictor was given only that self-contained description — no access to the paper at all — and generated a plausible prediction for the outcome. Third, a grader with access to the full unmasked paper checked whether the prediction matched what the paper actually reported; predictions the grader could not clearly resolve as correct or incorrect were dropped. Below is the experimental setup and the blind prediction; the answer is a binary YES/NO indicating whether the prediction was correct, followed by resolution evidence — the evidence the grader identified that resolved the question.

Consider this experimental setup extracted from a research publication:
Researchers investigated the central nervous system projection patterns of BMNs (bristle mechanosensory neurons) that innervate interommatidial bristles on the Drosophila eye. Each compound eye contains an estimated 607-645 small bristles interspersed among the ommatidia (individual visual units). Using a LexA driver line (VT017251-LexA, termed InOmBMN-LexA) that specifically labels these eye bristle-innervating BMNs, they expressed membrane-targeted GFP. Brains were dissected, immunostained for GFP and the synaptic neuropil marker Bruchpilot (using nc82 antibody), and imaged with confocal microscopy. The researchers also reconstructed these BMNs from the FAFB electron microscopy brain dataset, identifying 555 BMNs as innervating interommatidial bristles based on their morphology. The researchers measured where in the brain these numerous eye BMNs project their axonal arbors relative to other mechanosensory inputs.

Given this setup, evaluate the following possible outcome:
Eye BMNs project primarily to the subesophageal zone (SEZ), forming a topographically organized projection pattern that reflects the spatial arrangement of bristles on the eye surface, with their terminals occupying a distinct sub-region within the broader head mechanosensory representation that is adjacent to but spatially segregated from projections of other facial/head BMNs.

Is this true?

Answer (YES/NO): NO